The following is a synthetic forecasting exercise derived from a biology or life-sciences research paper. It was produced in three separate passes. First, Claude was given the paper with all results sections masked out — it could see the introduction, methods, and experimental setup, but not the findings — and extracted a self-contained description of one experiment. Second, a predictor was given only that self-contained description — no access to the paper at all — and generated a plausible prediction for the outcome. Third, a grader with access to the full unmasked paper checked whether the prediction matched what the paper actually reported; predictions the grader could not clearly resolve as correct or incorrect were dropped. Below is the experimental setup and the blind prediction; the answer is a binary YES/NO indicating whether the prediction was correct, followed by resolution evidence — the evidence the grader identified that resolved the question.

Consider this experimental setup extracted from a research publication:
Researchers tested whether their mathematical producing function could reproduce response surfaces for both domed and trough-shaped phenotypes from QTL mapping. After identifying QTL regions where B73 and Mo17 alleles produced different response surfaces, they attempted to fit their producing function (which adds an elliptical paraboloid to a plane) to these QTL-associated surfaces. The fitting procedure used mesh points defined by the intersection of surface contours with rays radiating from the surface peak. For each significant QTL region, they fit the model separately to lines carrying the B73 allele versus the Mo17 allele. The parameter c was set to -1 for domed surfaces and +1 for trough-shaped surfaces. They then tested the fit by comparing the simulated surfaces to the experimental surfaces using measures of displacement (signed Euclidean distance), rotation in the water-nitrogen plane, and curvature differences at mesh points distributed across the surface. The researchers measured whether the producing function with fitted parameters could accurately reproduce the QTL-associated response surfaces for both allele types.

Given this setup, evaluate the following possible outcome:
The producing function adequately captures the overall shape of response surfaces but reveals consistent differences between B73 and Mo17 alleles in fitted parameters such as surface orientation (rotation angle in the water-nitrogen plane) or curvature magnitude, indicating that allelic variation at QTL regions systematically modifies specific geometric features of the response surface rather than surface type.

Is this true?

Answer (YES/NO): NO